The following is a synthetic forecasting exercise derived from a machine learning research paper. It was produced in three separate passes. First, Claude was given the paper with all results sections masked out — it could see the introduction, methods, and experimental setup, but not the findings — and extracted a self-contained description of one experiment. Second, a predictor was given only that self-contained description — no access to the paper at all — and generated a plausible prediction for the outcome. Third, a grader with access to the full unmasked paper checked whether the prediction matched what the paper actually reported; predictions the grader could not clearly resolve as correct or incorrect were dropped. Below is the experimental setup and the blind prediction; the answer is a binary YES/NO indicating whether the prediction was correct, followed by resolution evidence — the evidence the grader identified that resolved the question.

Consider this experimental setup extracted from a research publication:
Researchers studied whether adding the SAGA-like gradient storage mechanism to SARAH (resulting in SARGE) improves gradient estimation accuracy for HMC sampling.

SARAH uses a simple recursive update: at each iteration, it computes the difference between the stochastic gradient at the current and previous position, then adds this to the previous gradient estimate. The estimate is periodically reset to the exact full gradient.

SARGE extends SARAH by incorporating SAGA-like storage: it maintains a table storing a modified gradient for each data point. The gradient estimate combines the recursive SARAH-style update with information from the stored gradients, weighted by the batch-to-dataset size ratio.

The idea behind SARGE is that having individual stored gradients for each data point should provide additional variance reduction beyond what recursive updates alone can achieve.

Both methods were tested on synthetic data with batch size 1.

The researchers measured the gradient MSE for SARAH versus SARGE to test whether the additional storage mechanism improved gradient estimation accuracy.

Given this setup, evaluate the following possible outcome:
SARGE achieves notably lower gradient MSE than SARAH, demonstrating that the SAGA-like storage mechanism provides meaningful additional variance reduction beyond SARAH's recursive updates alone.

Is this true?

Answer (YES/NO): NO